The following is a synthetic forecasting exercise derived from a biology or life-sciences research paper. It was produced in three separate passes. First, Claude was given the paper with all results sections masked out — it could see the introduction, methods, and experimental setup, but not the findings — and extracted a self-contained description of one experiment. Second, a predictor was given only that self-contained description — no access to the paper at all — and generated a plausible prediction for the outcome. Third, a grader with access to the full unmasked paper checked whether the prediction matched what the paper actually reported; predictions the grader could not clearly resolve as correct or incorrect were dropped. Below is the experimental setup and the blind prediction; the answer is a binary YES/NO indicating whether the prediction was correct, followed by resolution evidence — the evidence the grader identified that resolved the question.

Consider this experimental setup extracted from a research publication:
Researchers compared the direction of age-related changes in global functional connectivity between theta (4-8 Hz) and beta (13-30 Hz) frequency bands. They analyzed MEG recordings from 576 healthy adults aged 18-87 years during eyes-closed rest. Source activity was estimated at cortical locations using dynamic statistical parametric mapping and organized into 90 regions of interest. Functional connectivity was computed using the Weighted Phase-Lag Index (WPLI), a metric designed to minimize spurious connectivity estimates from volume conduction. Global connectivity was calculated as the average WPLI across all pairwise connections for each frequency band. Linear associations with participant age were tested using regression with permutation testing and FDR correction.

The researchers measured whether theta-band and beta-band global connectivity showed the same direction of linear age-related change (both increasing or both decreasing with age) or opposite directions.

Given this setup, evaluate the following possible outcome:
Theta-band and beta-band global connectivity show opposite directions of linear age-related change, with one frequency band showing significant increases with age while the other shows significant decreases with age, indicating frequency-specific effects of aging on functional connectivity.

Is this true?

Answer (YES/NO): YES